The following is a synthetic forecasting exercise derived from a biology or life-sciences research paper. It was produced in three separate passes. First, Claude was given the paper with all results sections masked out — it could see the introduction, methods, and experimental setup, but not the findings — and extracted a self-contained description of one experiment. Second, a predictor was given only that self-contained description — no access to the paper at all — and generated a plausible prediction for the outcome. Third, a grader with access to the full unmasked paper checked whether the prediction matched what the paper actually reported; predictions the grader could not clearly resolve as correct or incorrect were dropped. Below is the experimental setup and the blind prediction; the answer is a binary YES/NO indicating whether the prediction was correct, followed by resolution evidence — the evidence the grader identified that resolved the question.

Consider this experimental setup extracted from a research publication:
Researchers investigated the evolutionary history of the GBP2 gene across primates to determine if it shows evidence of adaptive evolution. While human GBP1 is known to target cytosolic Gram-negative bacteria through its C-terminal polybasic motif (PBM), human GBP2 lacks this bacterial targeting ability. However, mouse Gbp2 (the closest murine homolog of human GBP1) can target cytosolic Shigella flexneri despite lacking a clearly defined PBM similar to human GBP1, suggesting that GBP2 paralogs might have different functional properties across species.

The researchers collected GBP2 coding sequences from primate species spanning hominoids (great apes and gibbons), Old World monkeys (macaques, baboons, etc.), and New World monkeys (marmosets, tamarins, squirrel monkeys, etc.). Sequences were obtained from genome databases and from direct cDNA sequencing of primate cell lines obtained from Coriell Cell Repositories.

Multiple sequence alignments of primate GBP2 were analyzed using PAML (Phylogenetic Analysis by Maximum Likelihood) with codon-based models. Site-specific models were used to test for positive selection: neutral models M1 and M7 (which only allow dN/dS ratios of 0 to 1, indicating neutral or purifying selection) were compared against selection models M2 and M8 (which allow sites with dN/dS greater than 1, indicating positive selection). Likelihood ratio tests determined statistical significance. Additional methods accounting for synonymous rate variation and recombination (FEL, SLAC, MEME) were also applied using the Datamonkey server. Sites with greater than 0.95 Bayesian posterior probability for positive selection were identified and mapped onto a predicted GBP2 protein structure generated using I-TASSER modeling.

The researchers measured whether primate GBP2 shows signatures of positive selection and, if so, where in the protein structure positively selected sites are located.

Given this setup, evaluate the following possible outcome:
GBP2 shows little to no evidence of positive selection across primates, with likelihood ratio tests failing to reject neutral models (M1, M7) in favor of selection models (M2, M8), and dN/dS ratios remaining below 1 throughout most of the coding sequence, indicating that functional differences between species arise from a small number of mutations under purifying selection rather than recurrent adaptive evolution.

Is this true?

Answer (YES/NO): NO